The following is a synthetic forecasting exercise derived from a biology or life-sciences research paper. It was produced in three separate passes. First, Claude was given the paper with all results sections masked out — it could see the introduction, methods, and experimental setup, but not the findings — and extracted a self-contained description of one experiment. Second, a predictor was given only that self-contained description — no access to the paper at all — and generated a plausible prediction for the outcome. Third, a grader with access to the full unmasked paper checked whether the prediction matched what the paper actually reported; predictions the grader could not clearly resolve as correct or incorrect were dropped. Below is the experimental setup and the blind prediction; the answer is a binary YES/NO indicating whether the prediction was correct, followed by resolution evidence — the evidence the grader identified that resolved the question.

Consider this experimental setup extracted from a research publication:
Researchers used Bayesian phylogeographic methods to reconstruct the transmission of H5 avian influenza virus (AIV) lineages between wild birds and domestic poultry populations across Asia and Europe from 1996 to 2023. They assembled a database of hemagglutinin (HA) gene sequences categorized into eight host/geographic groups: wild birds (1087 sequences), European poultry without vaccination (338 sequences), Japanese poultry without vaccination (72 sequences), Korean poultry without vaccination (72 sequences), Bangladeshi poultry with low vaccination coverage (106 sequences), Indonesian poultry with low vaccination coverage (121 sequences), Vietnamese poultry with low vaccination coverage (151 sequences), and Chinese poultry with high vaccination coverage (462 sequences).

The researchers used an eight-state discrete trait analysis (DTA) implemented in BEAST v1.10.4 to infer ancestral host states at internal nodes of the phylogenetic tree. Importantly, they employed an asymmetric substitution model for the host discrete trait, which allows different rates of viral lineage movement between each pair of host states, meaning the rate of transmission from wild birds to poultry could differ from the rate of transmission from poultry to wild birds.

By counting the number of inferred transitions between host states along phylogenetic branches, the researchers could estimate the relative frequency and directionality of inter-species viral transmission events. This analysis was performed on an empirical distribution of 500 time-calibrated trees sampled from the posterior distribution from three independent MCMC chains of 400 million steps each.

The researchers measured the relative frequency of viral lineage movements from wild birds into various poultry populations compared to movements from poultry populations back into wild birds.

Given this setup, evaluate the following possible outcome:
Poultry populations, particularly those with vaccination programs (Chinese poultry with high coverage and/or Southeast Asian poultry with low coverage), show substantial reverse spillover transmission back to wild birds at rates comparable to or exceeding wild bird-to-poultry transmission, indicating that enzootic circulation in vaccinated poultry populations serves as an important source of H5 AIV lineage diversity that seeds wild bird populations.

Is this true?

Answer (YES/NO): YES